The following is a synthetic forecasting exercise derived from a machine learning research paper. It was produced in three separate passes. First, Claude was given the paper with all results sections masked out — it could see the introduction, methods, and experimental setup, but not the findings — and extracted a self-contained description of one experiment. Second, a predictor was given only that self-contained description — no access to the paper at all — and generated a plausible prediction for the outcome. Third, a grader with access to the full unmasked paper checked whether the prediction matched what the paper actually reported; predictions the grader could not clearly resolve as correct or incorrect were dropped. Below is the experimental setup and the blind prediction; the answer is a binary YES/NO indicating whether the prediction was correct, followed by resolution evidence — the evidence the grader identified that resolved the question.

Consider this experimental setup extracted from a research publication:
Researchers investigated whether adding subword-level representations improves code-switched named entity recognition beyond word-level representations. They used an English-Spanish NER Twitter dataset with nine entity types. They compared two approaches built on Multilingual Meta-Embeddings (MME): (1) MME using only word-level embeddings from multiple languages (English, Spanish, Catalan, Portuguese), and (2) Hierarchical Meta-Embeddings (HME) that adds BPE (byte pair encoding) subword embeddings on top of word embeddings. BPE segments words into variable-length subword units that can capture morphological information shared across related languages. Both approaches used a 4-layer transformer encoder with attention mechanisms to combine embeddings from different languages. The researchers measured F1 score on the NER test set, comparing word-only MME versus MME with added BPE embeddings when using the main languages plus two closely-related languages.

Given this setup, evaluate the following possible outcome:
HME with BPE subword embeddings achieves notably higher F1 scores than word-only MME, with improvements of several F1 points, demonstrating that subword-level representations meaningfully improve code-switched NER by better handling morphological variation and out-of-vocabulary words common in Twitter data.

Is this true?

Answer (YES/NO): NO